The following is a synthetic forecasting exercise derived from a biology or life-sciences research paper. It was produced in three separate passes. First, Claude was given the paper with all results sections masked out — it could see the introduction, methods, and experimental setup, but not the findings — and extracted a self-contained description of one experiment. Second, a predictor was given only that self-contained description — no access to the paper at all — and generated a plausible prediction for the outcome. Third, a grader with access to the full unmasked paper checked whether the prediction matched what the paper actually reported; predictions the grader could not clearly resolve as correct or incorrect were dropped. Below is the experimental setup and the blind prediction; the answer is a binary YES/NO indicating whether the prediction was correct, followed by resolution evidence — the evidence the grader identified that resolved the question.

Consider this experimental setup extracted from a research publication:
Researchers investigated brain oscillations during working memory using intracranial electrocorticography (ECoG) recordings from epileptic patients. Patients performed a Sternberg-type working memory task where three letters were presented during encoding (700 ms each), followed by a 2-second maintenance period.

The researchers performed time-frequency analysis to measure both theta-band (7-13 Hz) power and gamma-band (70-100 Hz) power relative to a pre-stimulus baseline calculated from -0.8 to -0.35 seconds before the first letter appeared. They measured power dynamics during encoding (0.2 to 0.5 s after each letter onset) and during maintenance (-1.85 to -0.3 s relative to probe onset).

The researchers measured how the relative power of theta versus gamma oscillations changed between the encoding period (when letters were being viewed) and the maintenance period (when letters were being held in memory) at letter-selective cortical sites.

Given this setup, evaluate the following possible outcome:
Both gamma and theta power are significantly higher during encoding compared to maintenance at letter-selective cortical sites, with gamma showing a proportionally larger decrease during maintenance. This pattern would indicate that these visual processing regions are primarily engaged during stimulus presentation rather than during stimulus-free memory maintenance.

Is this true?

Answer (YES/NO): NO